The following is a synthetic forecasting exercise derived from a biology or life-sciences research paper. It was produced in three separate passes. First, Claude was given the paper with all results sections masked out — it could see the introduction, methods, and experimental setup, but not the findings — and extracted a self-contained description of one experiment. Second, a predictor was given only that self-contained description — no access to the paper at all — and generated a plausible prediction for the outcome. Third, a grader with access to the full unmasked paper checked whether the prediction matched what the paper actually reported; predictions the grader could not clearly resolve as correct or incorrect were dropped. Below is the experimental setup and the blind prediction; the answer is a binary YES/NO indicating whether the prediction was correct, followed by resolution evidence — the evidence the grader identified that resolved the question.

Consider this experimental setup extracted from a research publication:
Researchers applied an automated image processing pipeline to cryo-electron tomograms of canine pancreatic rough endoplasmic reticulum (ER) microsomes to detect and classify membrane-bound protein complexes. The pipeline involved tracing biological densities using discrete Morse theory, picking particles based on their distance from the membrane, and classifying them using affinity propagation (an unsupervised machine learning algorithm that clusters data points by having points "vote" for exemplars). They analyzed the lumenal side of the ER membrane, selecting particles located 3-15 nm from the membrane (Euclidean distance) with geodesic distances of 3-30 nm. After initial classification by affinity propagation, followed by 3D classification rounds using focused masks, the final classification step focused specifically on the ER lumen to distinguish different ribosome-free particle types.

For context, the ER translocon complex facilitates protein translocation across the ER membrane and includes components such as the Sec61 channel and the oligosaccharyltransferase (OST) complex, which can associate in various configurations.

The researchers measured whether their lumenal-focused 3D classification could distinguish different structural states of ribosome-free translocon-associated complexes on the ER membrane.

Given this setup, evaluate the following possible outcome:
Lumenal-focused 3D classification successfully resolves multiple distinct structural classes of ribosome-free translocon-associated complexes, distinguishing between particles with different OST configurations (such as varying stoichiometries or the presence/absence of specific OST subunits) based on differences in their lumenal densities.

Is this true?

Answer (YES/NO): NO